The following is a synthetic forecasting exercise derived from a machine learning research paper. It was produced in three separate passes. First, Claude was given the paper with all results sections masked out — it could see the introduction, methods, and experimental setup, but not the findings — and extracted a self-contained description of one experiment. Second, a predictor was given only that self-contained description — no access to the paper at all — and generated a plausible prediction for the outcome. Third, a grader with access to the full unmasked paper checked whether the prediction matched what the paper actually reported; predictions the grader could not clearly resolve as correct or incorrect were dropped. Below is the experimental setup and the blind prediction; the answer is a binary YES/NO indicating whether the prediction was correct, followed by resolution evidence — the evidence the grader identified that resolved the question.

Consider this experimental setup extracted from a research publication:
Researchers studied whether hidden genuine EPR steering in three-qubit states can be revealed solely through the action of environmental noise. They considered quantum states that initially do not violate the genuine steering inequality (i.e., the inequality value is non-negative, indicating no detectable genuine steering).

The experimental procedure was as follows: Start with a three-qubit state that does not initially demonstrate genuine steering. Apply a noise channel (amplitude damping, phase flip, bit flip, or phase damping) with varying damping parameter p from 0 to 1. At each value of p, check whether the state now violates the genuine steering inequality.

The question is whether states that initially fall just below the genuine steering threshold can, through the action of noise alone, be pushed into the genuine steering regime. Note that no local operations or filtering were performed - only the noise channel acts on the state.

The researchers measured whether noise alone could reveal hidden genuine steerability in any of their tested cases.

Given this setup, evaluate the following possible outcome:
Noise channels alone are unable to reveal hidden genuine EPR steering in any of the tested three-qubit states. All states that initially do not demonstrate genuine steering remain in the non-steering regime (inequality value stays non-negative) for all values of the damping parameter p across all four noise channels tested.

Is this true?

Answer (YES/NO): YES